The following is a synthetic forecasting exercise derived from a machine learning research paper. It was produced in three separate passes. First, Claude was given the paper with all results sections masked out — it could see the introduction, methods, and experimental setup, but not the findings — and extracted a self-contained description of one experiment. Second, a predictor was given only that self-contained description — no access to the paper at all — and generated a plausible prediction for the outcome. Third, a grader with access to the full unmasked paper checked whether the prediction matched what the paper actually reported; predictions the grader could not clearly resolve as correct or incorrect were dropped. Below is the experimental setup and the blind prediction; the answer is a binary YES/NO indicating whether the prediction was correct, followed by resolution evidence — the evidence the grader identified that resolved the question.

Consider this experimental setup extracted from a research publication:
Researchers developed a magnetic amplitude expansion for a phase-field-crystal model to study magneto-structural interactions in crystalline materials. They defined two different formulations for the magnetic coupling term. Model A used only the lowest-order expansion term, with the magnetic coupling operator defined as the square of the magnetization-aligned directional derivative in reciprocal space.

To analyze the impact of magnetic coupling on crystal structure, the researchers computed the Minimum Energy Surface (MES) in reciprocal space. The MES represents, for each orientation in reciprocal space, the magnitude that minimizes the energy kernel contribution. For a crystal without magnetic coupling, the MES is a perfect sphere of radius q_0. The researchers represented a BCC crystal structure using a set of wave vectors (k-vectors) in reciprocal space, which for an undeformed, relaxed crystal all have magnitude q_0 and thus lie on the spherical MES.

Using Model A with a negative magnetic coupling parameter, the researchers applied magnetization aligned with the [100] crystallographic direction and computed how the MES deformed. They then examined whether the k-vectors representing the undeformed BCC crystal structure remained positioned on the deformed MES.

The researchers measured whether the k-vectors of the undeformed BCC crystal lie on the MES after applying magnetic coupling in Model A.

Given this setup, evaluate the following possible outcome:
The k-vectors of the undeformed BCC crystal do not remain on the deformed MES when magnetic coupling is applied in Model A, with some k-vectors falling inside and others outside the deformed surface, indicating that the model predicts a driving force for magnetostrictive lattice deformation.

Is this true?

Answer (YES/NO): YES